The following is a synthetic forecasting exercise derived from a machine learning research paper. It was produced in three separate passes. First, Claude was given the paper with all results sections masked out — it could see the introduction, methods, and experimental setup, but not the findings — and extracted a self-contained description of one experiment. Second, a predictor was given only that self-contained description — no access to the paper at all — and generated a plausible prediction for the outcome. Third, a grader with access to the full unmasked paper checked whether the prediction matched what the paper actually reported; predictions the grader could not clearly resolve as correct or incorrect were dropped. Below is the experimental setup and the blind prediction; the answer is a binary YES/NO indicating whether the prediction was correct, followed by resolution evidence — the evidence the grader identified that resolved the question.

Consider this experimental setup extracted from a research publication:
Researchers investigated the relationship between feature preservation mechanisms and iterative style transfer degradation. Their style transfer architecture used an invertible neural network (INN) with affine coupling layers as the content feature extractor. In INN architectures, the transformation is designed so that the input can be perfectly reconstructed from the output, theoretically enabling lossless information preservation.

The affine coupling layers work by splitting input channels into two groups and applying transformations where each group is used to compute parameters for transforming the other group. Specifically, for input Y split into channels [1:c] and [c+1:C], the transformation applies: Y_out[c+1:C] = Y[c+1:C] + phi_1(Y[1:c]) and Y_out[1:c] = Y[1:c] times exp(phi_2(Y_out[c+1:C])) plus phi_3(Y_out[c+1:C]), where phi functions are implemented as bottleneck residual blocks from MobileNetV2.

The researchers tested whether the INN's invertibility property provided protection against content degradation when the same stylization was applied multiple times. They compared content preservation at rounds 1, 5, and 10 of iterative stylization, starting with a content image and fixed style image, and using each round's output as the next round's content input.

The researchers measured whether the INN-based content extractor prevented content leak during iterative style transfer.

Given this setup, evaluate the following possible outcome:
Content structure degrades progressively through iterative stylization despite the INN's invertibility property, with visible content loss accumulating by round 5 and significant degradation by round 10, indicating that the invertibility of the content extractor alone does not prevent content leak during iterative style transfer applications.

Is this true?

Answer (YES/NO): YES